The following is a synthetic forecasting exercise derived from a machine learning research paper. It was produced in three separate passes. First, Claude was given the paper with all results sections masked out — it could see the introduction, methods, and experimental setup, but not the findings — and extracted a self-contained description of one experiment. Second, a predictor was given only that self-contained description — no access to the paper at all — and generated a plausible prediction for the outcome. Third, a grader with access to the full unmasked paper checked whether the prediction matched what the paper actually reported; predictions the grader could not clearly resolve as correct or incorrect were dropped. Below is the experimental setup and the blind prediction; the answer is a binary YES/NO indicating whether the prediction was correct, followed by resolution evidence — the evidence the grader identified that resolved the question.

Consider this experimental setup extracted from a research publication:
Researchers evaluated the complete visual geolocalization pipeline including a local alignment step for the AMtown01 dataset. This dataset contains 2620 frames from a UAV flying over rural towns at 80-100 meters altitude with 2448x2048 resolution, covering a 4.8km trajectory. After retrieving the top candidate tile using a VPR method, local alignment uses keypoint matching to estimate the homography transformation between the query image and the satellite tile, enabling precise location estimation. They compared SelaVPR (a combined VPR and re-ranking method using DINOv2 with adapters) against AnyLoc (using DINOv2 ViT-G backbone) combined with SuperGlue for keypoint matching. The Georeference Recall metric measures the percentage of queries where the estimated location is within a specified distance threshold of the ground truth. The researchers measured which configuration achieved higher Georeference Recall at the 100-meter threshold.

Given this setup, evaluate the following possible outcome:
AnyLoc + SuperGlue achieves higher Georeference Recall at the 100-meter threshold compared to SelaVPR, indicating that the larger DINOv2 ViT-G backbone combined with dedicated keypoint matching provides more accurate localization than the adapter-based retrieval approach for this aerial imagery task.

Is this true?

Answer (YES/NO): NO